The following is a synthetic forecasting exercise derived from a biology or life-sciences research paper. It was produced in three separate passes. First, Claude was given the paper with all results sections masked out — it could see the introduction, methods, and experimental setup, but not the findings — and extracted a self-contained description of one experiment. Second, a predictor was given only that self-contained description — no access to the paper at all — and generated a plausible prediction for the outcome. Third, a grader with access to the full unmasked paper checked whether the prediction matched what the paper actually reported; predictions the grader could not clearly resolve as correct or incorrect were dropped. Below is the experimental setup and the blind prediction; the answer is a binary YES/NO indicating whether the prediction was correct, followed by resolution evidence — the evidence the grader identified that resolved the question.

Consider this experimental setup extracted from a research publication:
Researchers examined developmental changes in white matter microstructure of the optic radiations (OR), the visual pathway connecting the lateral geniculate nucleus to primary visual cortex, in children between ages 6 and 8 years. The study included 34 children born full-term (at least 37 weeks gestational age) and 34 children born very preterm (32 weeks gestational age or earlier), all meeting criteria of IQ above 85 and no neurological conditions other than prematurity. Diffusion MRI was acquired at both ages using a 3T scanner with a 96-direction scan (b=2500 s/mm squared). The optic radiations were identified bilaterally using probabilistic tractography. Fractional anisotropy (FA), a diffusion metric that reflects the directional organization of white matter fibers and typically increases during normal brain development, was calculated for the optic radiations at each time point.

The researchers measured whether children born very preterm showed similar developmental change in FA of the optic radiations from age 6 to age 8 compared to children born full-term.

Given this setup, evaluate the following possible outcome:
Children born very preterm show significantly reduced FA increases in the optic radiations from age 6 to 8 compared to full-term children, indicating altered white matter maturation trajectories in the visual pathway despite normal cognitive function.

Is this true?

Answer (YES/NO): NO